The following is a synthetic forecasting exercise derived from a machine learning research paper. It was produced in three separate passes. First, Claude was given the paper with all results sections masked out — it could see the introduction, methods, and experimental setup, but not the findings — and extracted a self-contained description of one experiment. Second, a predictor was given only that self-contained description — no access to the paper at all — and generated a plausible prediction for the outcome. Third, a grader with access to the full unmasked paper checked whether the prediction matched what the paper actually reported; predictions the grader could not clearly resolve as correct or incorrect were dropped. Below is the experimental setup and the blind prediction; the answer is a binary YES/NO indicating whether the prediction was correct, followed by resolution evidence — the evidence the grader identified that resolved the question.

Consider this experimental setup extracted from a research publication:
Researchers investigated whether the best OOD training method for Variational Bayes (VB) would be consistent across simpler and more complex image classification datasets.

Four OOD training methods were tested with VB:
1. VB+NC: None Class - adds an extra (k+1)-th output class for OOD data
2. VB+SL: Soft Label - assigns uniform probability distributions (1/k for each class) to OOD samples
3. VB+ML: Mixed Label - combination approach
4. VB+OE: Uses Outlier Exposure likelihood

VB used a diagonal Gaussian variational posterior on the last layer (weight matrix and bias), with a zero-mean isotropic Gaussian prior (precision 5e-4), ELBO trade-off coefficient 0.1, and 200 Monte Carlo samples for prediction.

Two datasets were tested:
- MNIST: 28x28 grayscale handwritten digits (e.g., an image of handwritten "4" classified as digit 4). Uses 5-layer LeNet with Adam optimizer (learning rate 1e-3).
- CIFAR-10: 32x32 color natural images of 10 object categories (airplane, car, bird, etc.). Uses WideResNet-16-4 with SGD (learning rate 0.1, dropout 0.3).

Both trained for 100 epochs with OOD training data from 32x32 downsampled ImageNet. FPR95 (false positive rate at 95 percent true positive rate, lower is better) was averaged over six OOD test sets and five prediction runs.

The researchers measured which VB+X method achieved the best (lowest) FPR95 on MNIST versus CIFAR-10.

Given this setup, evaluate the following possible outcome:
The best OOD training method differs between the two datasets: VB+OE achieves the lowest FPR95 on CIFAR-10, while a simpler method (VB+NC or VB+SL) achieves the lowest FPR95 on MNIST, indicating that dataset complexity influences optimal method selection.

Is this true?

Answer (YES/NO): NO